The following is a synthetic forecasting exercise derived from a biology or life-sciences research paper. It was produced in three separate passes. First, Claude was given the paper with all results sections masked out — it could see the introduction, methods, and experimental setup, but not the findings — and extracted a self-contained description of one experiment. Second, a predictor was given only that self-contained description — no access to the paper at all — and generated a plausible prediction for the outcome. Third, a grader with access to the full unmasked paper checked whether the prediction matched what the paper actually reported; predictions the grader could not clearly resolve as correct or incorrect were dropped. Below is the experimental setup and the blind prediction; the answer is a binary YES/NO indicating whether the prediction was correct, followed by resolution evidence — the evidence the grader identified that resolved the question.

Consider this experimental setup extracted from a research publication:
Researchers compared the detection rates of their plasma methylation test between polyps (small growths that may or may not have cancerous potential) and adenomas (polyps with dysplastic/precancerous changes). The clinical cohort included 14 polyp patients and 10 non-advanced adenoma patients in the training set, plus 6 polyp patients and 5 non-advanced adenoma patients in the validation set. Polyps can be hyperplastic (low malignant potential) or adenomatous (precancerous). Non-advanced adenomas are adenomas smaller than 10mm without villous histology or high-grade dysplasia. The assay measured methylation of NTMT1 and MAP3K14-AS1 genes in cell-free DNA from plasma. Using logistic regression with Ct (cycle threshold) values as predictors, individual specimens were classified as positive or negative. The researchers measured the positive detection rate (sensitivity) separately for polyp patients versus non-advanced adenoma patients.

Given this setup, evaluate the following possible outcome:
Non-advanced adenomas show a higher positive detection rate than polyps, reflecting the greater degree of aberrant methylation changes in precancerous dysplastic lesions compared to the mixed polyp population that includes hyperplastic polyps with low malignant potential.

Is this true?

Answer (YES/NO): YES